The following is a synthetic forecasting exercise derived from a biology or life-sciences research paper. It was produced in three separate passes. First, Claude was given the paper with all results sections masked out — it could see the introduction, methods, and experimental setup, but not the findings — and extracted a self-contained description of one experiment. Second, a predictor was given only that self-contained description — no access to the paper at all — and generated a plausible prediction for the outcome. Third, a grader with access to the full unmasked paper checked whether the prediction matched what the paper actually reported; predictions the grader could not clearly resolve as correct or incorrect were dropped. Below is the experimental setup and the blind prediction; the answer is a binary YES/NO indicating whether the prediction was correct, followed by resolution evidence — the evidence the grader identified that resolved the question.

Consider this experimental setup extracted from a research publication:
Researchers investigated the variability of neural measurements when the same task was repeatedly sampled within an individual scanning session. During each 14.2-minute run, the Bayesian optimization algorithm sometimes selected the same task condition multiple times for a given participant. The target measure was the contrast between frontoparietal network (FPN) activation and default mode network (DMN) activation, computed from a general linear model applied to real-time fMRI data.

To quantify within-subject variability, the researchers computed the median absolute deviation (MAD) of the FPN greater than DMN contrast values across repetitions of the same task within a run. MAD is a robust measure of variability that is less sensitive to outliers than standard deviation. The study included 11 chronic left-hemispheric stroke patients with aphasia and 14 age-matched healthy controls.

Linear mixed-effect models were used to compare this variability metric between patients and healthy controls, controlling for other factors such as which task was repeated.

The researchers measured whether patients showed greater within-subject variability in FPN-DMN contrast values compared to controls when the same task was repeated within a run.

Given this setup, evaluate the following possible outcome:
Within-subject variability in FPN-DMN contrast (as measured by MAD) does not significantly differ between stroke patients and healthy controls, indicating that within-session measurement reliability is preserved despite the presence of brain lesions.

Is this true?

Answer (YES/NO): YES